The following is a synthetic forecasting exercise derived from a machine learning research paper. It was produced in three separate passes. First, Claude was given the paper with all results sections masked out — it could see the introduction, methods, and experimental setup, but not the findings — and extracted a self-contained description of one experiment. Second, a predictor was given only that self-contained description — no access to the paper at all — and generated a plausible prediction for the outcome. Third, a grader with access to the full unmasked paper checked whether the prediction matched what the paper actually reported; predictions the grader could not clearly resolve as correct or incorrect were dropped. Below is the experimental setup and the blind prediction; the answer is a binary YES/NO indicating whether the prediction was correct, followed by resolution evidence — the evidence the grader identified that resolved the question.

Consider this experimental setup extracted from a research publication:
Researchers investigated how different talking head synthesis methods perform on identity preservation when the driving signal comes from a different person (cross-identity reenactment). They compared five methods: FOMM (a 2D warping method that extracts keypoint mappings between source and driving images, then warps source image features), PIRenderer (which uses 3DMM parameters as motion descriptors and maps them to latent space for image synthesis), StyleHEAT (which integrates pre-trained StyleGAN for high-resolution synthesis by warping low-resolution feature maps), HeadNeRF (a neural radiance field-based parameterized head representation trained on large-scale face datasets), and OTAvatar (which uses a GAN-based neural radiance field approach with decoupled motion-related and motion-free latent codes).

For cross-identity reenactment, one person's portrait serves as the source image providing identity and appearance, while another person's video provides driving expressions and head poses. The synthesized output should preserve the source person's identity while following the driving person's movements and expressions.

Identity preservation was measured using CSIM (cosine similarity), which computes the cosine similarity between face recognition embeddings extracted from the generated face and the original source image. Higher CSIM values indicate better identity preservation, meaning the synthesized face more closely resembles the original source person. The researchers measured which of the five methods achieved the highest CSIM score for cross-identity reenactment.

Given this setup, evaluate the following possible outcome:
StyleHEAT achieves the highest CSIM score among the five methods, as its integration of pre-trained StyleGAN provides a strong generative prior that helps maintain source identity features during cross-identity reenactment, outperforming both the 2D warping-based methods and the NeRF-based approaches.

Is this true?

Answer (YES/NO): NO